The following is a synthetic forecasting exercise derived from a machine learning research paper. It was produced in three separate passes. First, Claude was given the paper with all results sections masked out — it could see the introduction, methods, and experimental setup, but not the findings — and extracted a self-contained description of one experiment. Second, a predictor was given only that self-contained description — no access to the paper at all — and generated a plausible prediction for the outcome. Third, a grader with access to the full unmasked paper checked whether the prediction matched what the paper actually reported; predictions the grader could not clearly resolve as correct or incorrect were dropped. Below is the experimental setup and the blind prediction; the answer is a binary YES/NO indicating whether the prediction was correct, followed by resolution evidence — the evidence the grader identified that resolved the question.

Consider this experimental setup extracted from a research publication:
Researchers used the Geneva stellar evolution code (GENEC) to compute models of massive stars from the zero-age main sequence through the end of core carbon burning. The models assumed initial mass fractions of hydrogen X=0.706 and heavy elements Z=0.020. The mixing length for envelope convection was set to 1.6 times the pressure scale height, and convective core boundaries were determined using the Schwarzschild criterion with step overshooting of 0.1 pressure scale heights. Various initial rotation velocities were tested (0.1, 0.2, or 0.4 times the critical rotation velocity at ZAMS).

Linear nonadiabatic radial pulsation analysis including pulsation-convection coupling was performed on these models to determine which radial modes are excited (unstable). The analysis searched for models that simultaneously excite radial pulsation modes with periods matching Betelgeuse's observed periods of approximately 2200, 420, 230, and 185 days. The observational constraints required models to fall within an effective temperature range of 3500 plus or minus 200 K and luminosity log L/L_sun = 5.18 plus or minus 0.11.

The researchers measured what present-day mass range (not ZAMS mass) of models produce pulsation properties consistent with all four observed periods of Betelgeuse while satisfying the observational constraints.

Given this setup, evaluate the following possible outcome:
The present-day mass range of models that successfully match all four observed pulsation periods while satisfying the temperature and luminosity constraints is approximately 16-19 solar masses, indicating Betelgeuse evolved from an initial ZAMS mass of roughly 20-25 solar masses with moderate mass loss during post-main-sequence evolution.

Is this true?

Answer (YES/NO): NO